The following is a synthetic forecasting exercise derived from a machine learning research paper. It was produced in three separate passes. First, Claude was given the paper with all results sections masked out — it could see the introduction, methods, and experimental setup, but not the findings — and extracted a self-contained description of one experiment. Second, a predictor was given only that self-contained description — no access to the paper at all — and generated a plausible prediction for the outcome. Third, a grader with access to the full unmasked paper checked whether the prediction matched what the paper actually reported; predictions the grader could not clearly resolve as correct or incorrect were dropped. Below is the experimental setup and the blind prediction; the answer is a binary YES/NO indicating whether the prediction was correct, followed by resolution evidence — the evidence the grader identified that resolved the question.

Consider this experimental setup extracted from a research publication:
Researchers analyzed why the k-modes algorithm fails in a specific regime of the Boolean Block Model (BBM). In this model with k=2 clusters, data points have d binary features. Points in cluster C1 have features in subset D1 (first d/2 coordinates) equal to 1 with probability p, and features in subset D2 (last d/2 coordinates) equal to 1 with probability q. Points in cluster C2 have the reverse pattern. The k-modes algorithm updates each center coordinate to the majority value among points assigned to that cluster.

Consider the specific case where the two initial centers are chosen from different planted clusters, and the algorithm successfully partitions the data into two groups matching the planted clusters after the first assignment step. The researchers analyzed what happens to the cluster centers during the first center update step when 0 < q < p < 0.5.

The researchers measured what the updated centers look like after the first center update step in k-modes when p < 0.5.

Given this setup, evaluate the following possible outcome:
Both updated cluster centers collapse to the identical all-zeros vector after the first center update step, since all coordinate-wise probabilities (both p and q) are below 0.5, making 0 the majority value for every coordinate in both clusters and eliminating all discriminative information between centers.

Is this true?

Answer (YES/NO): YES